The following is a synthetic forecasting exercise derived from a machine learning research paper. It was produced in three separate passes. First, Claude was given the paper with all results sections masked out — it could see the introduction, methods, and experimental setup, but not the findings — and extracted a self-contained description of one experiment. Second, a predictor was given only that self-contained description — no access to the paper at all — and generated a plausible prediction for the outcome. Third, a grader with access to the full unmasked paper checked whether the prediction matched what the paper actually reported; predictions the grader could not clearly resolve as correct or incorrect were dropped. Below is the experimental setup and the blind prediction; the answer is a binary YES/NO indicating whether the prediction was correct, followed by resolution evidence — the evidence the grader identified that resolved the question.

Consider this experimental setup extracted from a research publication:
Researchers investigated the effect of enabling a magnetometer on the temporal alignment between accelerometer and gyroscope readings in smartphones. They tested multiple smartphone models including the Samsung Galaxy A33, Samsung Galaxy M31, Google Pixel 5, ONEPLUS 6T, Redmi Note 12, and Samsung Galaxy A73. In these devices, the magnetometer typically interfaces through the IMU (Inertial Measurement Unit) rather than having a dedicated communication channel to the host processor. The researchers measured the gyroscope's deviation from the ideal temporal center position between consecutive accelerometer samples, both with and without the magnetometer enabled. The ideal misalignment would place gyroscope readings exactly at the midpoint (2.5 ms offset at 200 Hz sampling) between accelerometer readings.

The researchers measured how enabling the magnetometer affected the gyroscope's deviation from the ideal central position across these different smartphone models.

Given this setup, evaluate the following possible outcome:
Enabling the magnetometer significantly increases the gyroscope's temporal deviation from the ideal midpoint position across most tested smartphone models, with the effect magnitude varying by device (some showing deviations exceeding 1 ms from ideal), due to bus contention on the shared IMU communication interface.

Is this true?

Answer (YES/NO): NO